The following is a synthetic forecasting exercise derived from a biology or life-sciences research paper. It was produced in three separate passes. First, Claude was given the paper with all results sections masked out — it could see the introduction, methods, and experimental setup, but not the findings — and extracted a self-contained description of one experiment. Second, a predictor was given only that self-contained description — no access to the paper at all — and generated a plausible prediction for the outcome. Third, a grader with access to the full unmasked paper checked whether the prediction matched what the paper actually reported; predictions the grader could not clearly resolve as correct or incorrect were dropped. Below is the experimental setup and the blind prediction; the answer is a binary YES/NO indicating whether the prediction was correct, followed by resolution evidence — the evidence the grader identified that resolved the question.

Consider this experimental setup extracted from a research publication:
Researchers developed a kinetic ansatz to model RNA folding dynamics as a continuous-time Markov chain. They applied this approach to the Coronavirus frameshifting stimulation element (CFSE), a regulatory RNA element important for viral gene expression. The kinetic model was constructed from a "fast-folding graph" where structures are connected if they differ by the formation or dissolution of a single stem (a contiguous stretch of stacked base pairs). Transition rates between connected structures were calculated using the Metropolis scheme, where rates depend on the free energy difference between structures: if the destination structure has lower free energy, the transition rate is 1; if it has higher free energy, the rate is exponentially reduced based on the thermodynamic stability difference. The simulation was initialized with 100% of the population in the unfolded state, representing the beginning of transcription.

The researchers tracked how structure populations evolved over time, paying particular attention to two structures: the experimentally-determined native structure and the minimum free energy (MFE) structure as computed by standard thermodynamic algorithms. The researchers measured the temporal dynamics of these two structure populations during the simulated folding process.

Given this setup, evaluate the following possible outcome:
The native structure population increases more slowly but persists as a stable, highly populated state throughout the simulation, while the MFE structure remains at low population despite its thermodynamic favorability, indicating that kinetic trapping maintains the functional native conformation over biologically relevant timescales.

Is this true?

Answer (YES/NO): NO